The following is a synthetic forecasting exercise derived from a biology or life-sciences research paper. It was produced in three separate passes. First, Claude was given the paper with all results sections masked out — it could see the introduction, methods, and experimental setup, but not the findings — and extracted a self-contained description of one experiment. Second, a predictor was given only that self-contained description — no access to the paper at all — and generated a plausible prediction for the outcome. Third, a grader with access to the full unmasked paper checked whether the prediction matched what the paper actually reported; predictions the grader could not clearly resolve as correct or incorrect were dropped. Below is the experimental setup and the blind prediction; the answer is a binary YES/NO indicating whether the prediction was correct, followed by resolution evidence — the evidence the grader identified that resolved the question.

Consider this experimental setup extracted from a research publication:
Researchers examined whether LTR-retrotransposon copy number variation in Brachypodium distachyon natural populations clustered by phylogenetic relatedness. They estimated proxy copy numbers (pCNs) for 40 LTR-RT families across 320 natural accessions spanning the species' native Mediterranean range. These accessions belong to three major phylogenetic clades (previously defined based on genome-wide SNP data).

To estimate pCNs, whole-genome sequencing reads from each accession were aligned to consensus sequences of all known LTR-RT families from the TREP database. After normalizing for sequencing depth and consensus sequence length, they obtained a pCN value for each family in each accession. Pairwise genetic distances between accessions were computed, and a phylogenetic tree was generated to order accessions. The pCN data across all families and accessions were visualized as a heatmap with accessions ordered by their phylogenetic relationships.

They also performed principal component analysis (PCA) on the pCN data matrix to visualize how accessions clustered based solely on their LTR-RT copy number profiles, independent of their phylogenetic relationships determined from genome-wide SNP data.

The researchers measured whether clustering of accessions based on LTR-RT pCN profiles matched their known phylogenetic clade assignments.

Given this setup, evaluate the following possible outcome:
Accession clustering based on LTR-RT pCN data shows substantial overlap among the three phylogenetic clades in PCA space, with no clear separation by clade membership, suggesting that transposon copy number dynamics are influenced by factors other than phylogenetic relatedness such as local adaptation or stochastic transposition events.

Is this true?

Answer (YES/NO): NO